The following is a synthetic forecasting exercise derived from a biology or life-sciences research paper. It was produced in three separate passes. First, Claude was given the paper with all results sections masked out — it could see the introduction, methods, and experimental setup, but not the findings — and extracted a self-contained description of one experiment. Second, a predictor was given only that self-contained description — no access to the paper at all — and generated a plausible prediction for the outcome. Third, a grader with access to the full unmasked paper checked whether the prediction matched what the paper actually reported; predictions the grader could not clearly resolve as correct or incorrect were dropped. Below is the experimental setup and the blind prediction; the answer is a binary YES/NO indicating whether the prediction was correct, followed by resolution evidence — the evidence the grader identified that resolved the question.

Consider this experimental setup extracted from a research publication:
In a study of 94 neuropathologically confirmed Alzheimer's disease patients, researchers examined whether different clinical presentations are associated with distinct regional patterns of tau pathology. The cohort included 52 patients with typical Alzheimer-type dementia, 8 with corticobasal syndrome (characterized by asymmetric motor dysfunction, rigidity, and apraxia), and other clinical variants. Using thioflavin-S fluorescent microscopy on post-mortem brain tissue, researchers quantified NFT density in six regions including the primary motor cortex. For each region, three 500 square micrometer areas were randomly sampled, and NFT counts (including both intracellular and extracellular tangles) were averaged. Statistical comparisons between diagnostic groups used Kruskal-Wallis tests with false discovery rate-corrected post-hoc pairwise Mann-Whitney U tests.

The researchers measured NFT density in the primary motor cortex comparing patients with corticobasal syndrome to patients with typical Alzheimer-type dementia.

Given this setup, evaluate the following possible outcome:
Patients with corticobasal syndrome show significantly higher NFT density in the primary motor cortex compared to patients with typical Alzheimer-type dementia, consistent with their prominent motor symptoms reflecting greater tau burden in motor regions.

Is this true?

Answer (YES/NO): YES